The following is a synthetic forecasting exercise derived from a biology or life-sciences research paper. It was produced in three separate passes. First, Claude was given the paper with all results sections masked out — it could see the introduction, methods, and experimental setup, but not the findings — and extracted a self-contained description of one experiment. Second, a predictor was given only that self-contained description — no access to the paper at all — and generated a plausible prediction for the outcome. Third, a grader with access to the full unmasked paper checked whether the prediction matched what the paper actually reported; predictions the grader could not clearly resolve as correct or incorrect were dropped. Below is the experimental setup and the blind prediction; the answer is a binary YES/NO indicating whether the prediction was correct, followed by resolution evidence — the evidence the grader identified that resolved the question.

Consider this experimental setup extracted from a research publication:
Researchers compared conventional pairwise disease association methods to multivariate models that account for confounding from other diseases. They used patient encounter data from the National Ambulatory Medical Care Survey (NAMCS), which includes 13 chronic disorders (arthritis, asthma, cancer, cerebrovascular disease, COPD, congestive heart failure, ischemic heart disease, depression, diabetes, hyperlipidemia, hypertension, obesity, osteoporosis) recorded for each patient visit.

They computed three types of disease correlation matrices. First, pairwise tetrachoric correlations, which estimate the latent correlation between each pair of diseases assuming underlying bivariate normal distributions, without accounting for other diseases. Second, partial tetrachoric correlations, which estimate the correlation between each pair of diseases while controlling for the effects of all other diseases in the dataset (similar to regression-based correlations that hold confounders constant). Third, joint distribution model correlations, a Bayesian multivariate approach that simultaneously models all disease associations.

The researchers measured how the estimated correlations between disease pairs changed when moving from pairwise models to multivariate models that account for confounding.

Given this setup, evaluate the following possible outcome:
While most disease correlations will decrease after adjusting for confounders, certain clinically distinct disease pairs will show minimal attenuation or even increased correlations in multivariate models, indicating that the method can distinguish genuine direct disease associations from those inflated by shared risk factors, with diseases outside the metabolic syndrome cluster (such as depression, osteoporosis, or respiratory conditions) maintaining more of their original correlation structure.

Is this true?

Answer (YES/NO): NO